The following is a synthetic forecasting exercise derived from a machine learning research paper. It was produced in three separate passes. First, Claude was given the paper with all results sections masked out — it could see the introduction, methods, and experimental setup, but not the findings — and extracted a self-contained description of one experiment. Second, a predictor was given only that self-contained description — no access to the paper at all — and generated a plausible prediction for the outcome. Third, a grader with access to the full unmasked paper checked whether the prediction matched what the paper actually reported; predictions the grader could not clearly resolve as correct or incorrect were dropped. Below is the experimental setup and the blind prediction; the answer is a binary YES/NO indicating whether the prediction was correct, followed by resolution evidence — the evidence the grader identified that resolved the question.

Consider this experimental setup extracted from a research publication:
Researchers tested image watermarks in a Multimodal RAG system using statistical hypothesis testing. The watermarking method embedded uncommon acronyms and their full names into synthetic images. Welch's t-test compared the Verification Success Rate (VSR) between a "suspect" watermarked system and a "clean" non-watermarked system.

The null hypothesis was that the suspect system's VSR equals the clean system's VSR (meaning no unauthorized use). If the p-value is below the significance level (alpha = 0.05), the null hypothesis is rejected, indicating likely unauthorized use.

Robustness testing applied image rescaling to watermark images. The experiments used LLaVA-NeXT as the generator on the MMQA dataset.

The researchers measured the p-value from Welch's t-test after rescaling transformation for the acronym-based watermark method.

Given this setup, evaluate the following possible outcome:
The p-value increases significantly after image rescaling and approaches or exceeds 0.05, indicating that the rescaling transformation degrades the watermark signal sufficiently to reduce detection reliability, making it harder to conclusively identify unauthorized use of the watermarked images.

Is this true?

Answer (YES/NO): NO